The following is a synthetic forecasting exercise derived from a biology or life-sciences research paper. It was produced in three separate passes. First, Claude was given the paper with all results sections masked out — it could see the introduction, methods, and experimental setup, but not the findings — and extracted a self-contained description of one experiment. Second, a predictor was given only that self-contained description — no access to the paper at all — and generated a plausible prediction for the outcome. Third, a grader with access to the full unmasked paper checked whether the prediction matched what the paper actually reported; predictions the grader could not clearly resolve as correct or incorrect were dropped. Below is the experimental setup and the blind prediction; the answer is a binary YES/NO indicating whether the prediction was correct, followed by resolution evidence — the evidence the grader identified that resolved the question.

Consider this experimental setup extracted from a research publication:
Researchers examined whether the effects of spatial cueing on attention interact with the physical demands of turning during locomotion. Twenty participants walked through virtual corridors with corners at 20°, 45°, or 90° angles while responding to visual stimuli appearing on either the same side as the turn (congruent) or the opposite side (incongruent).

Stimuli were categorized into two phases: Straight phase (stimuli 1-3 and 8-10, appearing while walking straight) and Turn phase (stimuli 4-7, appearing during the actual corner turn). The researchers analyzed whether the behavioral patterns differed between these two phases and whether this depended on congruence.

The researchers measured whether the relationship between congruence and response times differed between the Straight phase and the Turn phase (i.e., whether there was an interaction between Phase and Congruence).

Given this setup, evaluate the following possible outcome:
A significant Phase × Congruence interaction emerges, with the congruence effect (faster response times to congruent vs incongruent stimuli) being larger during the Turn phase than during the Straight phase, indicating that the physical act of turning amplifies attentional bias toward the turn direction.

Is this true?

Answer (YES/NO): NO